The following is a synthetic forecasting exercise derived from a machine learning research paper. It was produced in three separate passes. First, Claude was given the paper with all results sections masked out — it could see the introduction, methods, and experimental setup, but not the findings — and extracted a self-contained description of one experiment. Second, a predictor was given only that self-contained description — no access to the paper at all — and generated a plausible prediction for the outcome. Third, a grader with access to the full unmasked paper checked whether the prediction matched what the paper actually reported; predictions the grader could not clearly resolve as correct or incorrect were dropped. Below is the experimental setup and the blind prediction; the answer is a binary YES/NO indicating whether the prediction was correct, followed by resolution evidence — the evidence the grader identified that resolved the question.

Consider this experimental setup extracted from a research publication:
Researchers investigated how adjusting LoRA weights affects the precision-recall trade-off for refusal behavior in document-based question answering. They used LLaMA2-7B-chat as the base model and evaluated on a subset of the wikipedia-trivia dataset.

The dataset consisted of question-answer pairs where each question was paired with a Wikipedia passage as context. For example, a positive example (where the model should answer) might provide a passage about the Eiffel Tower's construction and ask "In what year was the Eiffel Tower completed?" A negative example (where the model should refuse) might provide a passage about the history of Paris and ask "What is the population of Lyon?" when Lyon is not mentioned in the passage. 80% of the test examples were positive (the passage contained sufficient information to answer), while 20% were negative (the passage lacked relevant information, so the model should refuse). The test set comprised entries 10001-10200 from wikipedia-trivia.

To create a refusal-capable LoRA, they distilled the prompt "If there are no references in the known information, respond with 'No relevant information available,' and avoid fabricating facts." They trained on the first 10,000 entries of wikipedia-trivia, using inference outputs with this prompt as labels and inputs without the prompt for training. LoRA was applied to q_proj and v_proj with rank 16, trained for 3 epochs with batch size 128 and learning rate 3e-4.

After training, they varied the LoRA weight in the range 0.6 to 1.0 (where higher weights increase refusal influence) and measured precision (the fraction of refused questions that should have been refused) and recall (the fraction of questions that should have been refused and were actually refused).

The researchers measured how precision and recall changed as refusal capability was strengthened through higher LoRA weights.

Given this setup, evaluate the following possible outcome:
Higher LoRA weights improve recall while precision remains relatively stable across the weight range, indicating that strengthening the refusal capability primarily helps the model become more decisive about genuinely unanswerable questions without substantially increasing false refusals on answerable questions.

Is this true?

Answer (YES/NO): NO